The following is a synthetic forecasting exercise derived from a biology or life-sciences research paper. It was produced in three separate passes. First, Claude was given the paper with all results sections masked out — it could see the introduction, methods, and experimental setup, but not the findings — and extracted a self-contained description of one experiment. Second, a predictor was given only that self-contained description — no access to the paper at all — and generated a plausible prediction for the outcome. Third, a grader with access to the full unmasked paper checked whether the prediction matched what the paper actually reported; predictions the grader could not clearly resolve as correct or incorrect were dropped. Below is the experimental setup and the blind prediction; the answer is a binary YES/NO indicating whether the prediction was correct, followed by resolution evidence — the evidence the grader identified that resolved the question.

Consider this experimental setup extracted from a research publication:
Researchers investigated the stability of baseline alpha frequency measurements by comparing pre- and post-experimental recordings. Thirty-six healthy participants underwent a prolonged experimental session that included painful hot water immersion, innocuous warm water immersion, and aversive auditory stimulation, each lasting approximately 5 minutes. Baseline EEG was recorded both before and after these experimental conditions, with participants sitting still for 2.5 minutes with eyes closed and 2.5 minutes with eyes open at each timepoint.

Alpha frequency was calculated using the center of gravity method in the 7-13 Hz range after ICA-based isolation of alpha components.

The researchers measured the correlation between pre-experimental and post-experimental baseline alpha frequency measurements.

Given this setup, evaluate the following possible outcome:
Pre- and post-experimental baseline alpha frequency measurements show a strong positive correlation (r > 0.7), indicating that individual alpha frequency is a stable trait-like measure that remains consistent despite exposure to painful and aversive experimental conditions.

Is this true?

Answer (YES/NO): YES